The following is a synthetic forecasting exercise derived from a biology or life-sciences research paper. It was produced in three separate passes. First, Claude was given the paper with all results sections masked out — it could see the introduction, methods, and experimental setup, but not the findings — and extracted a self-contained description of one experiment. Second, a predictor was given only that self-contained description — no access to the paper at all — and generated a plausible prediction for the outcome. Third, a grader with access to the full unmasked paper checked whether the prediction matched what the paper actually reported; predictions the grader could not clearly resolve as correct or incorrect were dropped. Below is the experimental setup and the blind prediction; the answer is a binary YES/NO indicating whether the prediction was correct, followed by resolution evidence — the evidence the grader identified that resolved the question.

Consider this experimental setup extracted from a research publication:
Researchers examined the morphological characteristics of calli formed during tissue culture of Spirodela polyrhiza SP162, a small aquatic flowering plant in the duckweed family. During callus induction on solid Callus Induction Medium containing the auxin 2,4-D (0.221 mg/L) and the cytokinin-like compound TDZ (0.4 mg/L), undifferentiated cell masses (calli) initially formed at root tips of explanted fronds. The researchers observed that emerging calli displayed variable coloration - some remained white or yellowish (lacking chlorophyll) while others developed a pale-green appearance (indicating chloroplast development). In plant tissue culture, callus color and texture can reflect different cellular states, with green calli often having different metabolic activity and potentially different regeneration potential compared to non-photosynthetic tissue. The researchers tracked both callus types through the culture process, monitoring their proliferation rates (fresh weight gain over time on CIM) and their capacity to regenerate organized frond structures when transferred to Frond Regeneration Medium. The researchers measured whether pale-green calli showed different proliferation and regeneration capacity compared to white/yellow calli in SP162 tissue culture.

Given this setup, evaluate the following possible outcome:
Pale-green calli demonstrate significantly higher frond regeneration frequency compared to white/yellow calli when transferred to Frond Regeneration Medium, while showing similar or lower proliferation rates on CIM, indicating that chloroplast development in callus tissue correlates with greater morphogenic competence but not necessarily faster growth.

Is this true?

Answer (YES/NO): NO